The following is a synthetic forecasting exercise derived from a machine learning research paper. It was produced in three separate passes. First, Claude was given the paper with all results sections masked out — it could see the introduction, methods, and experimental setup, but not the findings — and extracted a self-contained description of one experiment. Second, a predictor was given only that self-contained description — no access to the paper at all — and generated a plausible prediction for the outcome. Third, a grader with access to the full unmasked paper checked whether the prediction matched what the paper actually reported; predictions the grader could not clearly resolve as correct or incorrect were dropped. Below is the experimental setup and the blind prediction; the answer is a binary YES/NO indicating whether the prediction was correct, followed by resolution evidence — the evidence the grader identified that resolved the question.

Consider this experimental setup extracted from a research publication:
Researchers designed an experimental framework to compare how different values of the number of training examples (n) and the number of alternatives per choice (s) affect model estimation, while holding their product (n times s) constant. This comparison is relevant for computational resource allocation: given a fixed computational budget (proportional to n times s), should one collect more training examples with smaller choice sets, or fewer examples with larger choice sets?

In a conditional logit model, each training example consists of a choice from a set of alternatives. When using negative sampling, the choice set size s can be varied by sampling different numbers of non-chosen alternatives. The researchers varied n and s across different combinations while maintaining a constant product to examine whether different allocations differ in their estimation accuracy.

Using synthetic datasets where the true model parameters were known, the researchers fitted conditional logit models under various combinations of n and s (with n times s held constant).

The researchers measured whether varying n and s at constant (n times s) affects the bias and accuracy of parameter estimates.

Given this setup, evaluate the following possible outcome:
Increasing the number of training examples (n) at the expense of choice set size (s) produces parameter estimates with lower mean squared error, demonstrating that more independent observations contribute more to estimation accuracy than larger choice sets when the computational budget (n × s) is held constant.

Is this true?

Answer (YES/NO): YES